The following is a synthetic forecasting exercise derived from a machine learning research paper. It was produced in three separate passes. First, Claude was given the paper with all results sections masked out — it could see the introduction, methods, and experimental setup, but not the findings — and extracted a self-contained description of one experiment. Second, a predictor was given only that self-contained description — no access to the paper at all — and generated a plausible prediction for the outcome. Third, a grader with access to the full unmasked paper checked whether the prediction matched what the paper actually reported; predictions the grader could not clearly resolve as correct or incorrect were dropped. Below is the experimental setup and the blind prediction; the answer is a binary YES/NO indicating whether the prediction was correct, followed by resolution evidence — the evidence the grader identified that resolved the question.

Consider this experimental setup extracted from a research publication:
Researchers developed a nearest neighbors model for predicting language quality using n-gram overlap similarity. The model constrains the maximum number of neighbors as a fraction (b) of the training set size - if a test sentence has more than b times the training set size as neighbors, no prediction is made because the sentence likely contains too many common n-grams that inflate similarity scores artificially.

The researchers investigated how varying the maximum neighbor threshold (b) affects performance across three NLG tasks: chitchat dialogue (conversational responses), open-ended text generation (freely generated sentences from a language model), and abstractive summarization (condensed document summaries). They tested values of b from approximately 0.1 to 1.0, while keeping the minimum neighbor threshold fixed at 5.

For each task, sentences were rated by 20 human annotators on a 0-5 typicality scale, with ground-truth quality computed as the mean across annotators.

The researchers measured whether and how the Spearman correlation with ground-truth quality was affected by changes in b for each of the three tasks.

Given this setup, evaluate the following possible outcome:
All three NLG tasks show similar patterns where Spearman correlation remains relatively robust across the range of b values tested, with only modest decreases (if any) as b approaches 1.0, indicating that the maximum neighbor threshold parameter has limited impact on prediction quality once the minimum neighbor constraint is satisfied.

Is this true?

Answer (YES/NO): NO